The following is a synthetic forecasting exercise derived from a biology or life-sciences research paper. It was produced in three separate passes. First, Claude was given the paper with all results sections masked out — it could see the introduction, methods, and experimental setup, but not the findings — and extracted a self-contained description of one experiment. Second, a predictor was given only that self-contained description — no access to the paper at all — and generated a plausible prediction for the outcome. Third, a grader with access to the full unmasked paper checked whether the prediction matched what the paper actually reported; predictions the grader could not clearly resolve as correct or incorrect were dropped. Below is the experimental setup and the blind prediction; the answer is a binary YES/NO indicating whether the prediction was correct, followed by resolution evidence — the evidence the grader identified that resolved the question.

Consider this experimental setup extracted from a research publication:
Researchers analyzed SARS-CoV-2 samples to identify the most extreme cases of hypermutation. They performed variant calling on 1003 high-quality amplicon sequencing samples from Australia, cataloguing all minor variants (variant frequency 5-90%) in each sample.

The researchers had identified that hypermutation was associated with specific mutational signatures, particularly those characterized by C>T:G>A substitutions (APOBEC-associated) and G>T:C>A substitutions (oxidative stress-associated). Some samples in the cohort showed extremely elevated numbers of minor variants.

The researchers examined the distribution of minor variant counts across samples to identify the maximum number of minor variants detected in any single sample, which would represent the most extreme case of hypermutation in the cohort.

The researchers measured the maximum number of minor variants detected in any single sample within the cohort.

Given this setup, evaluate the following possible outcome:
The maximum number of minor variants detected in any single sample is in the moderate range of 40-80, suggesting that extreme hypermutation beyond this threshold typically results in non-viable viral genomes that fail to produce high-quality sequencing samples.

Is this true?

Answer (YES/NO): NO